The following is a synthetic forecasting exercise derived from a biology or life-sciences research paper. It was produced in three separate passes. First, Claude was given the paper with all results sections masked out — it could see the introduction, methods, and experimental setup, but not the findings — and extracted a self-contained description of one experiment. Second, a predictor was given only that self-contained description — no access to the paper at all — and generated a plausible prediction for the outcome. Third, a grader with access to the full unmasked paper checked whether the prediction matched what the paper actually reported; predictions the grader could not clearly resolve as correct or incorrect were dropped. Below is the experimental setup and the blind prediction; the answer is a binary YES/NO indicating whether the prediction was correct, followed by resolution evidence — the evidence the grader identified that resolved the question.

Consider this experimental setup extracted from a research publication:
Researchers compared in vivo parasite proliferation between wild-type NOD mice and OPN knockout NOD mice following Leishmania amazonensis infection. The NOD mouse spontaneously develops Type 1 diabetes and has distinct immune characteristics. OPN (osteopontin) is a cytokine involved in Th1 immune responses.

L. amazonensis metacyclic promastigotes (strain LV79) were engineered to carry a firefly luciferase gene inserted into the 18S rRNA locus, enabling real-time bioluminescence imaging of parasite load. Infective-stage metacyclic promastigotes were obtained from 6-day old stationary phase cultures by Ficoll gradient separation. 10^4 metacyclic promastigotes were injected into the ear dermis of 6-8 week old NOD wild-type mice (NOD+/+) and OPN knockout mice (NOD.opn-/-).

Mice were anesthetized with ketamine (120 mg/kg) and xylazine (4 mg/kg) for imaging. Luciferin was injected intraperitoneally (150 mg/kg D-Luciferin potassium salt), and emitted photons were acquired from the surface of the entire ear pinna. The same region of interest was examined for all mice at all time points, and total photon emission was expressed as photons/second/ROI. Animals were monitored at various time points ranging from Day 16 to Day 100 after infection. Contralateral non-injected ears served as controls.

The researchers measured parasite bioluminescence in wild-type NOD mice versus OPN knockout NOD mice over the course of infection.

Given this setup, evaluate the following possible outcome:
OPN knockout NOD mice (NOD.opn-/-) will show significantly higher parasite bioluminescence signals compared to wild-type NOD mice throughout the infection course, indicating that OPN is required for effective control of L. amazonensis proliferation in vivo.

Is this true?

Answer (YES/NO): YES